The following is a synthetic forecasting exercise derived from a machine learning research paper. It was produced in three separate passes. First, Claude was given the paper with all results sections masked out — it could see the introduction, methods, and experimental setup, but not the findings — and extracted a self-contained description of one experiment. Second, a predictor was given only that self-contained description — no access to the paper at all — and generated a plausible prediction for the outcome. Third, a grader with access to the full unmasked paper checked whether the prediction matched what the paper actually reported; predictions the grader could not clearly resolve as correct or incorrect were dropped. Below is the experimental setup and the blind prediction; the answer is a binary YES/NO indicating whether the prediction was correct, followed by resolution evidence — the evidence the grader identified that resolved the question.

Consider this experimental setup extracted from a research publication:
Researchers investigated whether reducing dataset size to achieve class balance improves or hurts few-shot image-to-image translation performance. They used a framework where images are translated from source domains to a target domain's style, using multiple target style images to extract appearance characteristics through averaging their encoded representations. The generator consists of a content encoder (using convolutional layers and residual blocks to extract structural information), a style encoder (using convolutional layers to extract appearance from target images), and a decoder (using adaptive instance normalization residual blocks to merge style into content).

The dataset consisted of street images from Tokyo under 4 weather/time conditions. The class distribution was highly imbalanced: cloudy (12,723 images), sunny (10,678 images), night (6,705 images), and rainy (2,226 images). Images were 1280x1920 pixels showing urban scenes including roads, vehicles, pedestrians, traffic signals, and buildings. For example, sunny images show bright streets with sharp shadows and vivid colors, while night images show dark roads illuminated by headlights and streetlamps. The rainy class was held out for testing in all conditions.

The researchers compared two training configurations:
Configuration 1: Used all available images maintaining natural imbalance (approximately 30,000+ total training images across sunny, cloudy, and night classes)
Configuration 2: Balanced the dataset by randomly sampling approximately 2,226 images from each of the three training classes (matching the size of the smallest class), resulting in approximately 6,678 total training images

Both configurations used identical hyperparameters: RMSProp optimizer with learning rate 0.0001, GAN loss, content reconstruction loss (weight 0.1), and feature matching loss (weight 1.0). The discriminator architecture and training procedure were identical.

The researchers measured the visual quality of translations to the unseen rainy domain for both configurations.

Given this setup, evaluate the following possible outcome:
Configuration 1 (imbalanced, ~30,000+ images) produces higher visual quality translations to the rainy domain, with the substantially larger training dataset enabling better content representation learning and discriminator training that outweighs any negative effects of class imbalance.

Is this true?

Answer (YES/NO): YES